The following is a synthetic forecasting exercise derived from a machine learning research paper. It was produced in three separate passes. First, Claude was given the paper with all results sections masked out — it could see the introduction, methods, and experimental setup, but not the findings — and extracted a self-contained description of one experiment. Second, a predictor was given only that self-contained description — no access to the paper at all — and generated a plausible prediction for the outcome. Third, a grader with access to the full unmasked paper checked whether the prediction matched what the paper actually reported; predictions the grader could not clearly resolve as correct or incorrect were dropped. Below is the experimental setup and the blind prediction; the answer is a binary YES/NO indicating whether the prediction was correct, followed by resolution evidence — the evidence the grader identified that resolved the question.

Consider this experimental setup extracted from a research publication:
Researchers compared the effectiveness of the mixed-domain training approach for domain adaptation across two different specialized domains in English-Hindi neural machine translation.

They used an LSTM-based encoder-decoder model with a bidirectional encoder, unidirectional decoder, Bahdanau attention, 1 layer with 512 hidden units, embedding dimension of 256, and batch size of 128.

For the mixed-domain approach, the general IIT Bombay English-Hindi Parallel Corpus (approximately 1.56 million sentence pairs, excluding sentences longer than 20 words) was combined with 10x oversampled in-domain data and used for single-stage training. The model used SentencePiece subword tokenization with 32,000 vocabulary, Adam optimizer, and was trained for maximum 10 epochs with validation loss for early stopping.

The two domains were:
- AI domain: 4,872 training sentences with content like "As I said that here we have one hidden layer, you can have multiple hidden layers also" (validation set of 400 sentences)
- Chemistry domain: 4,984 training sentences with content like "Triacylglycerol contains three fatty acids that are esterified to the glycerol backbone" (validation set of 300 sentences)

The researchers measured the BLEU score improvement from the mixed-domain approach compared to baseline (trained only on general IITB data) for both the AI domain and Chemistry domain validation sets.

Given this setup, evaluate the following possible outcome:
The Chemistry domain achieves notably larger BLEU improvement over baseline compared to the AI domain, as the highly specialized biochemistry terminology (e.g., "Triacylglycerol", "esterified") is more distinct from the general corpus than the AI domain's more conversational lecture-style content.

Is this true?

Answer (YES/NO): NO